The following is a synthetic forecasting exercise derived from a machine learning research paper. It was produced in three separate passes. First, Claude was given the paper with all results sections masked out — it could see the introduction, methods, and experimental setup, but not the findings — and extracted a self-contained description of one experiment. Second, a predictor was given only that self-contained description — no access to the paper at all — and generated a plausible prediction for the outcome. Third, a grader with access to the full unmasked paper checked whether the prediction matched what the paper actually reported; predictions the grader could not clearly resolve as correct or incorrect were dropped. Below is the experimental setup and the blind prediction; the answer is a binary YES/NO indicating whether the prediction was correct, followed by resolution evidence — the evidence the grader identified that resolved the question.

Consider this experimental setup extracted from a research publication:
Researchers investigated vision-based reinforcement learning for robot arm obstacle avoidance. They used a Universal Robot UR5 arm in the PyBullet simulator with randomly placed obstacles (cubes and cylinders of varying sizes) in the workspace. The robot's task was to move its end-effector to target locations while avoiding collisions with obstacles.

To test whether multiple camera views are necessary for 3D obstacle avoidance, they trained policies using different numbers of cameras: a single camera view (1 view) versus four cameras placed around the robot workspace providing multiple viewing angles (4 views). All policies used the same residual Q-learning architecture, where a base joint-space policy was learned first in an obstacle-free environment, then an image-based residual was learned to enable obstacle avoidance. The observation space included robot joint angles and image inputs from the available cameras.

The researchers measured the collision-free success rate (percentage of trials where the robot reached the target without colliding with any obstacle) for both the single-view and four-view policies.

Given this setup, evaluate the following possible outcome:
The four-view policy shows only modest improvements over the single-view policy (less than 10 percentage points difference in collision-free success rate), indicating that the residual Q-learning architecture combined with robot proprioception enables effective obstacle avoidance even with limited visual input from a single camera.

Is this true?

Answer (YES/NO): NO